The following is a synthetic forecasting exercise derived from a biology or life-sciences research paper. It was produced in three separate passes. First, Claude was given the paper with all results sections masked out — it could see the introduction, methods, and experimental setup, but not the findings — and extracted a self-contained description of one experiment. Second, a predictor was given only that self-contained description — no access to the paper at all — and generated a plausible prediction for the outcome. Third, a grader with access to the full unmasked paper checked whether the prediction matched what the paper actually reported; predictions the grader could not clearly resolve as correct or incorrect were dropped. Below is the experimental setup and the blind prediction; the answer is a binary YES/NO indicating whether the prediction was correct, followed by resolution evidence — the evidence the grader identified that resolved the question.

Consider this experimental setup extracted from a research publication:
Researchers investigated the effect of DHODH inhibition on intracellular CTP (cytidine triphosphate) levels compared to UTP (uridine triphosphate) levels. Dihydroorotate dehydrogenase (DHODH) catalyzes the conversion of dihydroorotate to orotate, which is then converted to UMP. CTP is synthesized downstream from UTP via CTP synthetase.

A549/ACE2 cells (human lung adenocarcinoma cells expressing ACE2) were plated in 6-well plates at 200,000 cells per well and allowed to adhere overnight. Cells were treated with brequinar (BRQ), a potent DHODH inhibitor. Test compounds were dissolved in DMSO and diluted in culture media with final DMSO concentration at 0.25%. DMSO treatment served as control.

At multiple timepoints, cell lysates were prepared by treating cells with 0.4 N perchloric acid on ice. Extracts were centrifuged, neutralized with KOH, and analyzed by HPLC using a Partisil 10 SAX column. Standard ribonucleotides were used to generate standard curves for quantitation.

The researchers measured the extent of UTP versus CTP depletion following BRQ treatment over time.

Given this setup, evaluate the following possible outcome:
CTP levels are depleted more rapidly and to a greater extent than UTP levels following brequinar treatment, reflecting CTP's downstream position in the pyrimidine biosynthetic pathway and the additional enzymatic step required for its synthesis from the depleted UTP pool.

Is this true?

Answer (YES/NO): NO